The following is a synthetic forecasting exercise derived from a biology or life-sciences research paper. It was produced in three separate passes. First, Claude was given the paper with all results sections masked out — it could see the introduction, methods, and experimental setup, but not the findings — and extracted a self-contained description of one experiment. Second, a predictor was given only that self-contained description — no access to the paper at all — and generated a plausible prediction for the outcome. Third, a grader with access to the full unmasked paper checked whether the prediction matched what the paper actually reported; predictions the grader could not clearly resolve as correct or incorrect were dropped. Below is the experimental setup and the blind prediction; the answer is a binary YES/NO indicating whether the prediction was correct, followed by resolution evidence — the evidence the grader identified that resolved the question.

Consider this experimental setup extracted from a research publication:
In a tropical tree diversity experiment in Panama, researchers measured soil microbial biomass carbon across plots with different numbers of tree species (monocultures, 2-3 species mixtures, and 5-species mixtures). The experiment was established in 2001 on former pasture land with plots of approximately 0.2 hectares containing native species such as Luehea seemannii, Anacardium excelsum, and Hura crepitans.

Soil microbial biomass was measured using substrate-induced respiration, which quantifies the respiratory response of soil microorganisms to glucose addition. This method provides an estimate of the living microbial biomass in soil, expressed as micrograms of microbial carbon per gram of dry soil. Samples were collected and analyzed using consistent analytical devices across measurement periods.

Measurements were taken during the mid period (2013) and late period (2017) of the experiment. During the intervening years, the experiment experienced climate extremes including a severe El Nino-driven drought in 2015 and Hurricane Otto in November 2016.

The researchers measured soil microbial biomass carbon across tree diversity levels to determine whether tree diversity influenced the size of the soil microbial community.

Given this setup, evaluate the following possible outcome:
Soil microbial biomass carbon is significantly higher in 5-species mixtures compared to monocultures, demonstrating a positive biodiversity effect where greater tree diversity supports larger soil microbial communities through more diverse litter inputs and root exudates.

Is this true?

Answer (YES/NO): NO